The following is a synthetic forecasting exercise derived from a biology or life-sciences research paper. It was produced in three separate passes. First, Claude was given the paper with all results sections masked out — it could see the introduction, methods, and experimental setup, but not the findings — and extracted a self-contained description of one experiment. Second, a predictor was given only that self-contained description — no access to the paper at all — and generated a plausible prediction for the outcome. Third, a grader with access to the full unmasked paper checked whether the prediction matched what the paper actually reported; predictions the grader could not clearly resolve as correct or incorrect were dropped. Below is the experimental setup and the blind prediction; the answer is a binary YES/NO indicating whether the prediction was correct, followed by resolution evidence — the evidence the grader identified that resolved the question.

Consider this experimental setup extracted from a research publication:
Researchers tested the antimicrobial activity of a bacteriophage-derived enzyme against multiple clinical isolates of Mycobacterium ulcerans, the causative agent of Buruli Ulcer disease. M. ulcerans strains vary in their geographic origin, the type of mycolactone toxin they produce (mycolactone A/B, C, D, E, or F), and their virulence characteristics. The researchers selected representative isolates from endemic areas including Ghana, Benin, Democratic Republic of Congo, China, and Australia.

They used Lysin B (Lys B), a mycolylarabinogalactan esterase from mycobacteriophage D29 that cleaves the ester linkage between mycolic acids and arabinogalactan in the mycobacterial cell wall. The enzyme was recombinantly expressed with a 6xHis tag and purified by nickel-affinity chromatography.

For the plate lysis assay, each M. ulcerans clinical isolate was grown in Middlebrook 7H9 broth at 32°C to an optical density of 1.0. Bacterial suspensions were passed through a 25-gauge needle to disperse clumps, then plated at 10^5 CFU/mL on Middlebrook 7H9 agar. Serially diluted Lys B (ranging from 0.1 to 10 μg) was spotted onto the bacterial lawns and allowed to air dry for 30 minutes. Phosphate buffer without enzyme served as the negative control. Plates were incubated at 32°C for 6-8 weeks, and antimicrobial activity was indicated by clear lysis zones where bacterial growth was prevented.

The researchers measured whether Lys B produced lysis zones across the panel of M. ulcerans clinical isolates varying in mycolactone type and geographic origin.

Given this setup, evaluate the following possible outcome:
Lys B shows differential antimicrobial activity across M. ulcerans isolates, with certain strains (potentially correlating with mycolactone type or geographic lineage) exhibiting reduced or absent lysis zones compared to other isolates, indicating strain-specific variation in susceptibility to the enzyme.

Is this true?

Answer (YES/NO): NO